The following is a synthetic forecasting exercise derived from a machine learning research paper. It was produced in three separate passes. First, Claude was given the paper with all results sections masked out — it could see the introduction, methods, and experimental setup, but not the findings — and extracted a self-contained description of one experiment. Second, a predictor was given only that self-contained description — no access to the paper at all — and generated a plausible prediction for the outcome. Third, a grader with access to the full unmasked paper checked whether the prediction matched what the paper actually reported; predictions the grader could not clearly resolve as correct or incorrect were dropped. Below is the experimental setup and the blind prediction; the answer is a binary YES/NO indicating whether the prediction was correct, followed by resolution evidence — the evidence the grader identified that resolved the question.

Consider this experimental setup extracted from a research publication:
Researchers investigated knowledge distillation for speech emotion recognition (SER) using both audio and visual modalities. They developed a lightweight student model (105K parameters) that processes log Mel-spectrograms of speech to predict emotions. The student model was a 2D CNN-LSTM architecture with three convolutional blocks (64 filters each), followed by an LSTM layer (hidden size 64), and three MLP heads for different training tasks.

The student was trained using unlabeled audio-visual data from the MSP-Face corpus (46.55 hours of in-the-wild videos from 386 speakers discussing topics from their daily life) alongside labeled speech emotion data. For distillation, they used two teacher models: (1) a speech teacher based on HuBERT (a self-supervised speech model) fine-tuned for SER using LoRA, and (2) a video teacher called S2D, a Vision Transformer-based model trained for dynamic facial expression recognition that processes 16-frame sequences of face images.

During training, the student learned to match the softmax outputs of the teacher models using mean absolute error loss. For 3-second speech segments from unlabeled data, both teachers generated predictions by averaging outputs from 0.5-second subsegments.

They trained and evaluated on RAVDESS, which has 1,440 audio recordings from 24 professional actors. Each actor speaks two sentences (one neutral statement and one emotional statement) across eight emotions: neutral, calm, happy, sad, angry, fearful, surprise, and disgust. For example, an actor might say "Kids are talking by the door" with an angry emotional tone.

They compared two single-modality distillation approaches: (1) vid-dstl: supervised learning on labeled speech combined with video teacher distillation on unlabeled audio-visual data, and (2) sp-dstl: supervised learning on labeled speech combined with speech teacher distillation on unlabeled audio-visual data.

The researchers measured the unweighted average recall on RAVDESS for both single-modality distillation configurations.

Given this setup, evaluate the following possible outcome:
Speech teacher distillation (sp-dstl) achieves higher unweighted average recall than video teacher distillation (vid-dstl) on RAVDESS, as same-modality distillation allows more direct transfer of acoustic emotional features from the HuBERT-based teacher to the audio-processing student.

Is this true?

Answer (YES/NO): YES